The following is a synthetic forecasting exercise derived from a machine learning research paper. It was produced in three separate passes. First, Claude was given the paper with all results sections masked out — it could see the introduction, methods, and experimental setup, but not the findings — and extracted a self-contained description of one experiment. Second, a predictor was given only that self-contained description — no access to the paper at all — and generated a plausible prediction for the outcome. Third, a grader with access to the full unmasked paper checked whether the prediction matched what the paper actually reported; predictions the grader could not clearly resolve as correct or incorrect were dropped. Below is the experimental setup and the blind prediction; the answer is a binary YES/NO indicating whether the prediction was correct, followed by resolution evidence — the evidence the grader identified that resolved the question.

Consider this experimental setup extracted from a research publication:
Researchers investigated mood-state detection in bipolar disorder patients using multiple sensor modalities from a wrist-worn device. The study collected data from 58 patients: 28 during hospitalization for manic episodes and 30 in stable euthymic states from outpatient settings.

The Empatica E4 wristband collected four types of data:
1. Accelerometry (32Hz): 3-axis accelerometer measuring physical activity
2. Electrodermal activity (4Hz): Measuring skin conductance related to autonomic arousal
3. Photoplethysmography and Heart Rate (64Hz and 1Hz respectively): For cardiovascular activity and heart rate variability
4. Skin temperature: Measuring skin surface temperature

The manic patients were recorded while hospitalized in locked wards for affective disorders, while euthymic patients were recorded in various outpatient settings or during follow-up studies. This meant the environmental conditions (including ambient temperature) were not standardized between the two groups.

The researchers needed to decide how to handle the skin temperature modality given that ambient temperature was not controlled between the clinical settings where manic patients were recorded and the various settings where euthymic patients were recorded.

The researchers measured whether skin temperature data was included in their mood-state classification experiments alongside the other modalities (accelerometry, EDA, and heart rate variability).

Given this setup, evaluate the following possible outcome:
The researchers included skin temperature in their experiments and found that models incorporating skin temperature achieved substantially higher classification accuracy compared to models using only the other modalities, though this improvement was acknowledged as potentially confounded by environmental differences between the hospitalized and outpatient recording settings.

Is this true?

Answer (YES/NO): NO